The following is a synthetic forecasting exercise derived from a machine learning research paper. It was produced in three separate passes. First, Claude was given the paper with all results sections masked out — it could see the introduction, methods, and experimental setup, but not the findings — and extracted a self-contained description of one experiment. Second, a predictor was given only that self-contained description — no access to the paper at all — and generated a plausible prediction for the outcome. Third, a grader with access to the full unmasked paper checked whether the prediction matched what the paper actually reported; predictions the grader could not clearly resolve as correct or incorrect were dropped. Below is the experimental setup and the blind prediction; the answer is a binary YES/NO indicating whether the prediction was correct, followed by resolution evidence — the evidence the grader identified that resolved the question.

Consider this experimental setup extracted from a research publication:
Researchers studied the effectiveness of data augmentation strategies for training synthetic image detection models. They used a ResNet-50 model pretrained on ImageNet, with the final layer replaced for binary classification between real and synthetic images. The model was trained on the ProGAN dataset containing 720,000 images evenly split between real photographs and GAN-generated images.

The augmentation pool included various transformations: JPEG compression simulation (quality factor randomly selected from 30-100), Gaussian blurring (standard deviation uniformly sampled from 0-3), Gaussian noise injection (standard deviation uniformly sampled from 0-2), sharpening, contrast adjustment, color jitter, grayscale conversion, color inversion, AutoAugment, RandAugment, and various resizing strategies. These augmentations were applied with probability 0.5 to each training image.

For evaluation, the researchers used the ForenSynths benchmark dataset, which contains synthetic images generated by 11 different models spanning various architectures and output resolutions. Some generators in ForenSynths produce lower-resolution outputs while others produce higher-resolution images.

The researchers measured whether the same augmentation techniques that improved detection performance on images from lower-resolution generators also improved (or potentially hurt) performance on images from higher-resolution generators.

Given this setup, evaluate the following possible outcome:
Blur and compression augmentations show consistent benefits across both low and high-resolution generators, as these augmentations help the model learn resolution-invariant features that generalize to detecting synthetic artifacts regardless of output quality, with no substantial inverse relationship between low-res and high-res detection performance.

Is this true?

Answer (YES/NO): NO